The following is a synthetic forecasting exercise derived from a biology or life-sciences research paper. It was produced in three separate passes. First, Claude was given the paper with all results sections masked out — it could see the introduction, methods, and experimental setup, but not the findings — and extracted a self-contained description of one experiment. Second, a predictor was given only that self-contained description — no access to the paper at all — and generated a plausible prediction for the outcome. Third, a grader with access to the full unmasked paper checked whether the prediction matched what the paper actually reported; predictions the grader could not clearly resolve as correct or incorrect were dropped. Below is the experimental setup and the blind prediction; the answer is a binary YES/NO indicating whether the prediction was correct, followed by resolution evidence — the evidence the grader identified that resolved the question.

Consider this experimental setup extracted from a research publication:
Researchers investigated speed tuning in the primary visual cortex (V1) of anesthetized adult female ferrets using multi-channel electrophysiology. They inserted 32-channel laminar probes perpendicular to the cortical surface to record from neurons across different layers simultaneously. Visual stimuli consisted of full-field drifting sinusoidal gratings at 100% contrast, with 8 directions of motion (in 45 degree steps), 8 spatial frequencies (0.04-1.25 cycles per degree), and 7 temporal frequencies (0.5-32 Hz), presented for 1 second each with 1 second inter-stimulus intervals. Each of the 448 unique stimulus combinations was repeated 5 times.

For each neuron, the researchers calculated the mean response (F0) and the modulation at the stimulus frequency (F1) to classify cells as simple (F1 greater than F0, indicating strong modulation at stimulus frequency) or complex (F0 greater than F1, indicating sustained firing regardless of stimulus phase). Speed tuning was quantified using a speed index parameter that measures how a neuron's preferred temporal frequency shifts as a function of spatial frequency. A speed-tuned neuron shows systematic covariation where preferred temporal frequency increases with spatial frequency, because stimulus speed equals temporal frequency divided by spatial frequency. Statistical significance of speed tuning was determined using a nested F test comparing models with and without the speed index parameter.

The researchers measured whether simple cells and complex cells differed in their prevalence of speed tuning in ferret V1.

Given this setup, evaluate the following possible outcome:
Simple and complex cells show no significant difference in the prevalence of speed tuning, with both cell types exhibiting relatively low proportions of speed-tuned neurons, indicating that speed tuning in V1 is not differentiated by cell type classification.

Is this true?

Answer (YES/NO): NO